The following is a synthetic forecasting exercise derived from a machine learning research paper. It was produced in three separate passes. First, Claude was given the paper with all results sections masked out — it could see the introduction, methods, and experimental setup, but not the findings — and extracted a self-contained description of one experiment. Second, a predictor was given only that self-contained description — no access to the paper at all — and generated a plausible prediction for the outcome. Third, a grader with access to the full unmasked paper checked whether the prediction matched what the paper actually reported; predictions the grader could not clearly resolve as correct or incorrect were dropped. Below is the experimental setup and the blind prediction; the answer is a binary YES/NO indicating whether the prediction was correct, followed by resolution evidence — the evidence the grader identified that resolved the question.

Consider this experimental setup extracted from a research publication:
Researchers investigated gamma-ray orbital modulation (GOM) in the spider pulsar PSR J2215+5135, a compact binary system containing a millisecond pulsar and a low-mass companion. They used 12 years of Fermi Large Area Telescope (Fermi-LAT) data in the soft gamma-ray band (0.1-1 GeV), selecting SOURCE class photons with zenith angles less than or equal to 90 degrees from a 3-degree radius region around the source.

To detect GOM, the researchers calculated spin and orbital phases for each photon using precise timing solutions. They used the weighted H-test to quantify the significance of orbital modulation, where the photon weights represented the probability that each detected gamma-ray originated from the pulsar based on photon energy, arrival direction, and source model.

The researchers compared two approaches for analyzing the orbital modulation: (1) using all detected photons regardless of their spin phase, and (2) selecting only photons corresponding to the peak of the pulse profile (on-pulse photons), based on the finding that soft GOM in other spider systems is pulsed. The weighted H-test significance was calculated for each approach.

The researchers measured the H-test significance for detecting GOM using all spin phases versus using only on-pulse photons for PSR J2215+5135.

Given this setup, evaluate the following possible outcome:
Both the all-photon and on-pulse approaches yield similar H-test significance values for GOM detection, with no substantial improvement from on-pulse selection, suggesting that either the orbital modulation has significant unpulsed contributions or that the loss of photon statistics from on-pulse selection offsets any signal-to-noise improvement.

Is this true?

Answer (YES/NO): NO